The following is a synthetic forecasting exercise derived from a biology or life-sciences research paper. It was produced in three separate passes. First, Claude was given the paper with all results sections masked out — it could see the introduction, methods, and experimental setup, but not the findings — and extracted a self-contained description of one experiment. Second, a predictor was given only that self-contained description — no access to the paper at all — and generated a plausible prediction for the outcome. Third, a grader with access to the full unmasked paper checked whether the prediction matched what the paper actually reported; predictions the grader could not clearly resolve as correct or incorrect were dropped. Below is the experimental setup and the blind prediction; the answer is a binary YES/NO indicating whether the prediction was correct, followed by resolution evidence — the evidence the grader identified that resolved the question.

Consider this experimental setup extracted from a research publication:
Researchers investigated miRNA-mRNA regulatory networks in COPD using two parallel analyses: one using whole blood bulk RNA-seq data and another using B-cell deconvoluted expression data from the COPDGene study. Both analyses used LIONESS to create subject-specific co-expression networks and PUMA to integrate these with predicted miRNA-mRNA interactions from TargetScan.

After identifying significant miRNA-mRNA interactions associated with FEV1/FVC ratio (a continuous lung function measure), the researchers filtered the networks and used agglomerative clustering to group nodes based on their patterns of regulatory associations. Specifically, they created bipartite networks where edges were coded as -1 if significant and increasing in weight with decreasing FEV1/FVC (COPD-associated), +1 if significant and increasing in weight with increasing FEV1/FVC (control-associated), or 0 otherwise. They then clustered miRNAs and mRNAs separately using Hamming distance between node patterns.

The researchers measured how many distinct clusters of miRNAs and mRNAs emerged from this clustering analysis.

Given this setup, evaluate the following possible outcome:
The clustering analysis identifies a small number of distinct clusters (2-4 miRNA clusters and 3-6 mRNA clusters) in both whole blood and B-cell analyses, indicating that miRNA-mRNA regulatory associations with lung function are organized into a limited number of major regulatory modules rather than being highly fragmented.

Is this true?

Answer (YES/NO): NO